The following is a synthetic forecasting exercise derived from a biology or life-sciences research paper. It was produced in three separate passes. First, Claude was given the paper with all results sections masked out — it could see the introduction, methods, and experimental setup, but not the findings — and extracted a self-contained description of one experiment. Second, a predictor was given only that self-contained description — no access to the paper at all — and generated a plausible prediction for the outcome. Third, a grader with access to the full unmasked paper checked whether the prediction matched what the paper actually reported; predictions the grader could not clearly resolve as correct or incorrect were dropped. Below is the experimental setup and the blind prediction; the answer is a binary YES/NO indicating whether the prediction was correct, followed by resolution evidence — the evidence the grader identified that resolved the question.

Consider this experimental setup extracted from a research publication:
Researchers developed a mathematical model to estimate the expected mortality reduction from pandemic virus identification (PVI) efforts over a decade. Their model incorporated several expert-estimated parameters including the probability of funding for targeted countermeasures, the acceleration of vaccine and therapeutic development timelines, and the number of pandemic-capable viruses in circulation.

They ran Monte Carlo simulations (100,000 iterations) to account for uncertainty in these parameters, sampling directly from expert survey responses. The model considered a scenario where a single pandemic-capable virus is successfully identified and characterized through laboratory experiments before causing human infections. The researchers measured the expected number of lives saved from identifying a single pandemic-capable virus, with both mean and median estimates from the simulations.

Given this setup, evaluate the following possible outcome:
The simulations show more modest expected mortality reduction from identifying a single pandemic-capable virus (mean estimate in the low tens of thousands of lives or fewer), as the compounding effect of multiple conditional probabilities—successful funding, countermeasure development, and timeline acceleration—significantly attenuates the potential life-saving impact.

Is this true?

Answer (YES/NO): NO